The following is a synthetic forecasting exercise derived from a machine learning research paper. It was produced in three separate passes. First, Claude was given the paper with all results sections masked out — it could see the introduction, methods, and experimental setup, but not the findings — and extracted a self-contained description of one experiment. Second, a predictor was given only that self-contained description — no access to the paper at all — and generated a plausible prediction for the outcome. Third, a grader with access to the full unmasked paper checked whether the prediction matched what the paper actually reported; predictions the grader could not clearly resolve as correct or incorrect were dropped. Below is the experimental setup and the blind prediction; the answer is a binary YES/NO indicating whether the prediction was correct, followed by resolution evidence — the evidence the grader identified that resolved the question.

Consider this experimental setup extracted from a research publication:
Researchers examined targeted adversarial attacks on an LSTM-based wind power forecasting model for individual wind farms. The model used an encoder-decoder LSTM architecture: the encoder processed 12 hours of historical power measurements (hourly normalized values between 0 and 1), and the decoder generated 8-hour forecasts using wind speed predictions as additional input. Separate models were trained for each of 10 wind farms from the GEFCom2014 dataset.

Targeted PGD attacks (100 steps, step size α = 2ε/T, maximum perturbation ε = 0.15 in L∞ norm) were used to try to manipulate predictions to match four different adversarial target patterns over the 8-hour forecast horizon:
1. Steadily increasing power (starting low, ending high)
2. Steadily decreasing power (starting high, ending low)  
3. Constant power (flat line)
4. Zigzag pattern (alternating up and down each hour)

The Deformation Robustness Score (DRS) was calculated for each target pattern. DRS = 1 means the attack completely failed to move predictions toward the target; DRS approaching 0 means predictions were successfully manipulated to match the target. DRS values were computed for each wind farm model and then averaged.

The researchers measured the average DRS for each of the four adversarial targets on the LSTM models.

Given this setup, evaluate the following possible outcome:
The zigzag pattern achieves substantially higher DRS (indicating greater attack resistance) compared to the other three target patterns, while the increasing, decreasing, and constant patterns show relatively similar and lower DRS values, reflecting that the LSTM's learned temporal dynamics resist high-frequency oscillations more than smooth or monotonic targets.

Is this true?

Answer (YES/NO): NO